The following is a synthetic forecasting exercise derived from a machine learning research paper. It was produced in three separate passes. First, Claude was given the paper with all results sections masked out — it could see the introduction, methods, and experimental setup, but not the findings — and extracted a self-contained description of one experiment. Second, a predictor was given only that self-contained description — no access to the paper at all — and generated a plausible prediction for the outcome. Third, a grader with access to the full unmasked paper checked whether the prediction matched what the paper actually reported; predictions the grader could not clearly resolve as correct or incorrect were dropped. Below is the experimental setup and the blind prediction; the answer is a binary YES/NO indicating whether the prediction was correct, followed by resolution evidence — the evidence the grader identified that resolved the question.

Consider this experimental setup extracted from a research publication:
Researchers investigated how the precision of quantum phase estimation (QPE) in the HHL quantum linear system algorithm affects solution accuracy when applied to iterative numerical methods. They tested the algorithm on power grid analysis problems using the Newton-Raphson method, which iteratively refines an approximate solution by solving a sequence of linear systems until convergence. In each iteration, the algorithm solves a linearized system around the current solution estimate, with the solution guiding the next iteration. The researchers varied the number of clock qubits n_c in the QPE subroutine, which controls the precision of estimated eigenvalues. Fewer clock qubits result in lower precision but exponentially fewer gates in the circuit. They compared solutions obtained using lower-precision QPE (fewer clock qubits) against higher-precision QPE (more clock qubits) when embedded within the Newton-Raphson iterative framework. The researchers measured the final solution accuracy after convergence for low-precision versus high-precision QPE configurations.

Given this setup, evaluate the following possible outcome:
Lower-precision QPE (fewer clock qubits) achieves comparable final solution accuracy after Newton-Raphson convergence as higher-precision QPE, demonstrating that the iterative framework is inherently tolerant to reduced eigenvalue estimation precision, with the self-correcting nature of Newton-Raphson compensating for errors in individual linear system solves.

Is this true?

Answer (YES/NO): YES